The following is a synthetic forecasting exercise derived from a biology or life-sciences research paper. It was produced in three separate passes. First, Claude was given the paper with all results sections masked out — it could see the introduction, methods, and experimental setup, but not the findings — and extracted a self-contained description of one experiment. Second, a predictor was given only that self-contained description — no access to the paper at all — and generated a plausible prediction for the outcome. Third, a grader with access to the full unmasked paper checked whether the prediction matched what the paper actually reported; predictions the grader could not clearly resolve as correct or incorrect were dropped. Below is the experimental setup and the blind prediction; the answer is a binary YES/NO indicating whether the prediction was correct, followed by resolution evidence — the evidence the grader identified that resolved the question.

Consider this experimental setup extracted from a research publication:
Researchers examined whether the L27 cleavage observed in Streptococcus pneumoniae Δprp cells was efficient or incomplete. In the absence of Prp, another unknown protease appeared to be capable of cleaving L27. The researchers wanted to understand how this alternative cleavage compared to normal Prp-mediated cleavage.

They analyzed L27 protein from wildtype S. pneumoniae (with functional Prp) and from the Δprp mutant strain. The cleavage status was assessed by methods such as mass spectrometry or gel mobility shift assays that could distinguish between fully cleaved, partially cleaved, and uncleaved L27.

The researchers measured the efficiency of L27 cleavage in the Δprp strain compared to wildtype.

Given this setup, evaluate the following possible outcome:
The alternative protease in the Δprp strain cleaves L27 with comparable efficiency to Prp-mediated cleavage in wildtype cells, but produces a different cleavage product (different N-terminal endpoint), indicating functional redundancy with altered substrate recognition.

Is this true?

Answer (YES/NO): NO